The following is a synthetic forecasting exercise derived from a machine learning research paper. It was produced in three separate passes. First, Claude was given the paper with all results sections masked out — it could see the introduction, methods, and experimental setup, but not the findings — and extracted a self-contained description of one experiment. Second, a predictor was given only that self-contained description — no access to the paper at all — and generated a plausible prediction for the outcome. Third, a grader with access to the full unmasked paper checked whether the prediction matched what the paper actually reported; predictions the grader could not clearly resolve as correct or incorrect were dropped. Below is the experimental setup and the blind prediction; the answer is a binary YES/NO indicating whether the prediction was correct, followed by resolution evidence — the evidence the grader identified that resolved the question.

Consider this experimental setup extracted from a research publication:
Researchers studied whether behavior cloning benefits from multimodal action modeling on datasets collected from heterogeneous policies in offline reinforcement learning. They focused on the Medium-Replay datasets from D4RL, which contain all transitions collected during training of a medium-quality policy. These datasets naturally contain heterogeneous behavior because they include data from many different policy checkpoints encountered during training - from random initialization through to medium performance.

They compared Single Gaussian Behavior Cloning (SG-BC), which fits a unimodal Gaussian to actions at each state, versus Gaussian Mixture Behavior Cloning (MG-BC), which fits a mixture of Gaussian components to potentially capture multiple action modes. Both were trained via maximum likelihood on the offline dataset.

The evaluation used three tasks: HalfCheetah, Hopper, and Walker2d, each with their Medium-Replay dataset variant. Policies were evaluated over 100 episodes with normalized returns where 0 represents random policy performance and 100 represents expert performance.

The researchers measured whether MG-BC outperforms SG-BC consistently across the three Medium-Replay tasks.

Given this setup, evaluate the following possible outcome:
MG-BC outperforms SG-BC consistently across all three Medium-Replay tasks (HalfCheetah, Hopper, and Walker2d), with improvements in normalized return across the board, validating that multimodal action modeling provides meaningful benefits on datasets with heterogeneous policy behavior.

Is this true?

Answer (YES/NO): NO